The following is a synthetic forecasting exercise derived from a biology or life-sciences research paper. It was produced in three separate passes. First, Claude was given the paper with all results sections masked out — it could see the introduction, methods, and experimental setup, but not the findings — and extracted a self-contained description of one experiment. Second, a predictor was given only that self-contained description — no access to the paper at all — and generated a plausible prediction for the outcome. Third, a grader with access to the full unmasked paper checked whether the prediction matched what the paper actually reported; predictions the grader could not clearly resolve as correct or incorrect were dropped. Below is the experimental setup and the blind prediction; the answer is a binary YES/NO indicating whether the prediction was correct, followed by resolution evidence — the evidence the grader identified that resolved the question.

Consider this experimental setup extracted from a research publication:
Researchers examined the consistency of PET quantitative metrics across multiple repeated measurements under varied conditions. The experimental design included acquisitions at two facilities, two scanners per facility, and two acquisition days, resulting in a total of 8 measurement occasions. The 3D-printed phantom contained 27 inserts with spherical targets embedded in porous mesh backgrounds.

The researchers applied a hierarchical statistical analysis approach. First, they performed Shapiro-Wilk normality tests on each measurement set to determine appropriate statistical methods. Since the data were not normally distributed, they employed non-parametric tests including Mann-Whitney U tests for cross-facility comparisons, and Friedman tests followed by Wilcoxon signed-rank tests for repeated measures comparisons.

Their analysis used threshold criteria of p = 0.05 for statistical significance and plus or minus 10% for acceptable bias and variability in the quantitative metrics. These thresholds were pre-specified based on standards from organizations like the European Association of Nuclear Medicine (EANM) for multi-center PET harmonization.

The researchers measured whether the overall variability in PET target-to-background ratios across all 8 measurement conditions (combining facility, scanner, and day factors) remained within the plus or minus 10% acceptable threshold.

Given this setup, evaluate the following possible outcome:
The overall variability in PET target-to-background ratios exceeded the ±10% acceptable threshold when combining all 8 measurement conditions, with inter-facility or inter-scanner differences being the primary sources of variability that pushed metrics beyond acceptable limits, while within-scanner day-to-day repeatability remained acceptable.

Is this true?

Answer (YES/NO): NO